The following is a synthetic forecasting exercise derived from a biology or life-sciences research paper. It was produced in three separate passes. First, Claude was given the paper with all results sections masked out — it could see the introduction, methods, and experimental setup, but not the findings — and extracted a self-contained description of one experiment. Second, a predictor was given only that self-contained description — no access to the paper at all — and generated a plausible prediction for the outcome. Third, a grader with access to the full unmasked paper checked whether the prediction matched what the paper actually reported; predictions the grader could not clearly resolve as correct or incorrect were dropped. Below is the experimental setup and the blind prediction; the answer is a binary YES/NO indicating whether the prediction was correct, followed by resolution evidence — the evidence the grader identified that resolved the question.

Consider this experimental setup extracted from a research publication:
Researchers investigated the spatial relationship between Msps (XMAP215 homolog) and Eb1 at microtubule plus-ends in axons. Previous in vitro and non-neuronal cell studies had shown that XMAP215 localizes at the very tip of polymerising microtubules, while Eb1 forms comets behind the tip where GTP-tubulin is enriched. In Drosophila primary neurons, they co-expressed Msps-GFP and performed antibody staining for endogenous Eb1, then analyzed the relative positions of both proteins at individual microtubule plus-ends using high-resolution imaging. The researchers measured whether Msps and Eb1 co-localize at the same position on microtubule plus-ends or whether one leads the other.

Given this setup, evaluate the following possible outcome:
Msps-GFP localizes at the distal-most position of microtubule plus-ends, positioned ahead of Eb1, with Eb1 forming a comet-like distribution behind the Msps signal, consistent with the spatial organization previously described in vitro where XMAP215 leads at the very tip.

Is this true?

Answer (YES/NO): YES